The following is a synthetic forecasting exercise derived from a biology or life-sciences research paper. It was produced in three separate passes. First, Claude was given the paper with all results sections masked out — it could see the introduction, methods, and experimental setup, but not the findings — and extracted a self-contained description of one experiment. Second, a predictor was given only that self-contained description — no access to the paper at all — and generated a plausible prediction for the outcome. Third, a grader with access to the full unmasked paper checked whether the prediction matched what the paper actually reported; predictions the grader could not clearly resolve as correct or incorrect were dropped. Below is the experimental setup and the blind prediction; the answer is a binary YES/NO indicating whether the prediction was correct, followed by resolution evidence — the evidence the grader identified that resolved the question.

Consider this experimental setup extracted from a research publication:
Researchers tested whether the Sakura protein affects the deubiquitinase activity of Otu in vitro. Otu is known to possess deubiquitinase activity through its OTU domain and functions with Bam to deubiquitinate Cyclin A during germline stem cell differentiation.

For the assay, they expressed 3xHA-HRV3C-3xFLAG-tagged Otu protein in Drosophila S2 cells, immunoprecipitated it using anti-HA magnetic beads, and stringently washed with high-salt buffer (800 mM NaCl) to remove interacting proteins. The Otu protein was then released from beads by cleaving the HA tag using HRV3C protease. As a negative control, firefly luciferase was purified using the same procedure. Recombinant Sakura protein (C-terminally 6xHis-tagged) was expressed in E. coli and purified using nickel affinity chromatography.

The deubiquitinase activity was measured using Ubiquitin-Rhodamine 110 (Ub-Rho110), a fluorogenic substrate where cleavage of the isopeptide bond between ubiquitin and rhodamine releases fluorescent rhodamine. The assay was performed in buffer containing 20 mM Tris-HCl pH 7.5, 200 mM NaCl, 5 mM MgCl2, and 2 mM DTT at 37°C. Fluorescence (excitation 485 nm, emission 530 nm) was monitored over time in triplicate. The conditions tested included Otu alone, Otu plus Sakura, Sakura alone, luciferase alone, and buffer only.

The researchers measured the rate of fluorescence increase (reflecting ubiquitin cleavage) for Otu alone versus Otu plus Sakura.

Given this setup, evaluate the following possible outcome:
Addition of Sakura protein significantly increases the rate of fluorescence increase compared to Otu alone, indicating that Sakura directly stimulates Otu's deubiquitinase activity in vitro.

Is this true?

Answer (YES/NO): NO